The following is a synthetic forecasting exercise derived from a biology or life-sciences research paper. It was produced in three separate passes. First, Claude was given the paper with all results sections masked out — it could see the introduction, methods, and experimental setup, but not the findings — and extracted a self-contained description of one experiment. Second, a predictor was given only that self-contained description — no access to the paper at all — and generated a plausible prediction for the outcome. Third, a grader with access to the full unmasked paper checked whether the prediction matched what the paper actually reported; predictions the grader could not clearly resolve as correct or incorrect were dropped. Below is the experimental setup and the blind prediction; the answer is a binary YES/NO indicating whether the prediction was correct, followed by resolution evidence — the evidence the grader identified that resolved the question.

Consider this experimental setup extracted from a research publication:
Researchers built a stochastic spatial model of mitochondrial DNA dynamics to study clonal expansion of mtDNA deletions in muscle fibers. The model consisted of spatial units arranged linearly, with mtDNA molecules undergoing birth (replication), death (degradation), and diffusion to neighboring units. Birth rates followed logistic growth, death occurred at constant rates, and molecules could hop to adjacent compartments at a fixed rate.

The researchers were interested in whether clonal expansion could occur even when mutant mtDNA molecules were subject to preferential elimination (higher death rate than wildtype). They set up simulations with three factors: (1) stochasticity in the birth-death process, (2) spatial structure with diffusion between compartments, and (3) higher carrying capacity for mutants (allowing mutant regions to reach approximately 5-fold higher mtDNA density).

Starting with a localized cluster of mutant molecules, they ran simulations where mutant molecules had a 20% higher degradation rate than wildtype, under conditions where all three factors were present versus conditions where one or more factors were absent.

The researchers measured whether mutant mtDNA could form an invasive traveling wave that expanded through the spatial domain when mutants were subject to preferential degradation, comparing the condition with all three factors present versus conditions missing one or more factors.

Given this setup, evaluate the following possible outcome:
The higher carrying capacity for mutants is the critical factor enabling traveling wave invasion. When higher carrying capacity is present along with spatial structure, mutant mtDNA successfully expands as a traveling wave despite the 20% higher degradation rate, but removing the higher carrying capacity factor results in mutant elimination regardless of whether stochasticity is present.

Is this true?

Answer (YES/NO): NO